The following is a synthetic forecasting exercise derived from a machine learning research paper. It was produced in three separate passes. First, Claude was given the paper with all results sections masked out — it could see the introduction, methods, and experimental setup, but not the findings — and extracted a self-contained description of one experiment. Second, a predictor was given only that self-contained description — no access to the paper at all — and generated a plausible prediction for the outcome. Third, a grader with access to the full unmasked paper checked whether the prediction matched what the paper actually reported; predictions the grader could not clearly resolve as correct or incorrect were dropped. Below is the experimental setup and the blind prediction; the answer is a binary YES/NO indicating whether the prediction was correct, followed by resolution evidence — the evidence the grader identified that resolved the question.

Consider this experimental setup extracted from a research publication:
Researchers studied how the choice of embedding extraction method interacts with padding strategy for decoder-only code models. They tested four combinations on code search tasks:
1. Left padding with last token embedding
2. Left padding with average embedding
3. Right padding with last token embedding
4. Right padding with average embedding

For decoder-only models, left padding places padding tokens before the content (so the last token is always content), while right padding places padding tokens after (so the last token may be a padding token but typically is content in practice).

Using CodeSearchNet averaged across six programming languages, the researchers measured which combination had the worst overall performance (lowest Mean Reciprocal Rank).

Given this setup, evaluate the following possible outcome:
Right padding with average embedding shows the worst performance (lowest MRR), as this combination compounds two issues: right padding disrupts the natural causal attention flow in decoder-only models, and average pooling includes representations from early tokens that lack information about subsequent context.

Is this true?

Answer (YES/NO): NO